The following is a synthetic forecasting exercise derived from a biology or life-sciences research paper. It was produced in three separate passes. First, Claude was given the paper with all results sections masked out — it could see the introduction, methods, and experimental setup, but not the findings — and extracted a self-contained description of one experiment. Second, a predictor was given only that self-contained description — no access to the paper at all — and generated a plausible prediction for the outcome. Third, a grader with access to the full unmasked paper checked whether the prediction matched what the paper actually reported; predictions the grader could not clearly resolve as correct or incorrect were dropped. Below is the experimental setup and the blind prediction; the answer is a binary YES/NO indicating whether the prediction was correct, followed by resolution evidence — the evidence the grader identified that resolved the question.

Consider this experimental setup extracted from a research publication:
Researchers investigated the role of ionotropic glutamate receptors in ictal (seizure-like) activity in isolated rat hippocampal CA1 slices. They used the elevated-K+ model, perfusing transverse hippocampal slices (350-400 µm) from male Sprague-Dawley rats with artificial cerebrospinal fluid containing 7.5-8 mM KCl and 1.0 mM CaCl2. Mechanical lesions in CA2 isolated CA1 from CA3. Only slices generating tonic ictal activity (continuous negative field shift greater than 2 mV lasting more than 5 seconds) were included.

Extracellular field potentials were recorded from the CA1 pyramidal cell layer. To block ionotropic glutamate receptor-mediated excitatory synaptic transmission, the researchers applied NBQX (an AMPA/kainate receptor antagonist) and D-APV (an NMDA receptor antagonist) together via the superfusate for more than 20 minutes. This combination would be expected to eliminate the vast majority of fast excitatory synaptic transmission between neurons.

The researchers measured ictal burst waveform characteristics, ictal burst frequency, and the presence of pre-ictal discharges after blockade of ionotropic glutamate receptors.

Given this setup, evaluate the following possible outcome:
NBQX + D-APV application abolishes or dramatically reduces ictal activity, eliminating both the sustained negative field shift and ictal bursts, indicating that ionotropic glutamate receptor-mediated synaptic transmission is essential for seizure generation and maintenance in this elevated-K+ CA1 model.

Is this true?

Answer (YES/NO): NO